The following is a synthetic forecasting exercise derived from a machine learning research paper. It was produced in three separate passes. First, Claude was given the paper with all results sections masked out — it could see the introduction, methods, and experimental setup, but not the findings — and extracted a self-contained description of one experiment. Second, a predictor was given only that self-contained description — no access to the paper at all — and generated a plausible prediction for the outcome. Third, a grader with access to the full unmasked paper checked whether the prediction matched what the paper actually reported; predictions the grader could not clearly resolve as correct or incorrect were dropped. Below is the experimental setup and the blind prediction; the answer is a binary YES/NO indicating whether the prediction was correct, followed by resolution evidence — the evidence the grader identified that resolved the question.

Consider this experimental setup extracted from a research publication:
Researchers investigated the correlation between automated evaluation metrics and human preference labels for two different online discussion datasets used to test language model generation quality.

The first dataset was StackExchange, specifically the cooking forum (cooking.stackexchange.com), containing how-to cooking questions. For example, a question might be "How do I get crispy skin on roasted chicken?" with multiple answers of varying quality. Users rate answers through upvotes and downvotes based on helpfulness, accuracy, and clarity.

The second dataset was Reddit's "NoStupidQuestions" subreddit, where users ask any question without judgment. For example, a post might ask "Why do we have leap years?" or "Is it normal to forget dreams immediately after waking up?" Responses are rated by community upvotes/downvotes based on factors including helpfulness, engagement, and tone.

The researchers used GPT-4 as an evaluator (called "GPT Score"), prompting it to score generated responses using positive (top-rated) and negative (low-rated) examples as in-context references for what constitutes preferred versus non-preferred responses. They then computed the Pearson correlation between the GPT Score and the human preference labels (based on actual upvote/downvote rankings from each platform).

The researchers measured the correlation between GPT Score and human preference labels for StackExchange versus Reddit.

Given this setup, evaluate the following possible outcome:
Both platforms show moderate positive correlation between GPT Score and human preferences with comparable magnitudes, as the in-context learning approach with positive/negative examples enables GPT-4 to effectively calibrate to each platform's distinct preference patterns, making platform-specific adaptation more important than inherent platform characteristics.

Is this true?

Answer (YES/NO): YES